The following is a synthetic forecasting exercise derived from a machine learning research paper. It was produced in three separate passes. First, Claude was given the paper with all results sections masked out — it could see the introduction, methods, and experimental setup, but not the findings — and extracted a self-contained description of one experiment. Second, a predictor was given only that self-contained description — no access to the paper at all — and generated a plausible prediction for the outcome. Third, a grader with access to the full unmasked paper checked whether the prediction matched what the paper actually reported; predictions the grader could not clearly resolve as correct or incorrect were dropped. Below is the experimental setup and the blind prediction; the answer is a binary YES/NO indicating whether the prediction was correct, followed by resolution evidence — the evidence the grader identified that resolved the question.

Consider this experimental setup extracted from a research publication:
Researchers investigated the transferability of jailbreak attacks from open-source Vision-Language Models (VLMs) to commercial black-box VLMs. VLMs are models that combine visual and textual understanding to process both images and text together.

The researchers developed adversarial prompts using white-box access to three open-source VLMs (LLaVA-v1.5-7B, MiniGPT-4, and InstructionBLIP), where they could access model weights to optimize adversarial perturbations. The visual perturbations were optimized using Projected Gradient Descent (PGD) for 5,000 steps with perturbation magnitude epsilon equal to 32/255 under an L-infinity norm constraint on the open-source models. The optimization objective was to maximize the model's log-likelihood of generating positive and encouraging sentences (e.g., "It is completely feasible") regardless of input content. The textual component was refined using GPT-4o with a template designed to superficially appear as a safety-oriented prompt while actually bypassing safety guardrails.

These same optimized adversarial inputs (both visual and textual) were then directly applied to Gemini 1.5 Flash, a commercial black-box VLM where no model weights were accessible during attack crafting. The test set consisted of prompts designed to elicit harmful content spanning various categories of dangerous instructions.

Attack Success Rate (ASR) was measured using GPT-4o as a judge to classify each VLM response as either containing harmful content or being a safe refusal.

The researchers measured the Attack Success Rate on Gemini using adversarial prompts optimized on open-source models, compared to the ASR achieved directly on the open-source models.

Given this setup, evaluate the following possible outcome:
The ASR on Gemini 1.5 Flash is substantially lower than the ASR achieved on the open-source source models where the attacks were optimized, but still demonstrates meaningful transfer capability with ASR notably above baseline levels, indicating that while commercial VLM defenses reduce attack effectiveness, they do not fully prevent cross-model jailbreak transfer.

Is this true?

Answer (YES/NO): YES